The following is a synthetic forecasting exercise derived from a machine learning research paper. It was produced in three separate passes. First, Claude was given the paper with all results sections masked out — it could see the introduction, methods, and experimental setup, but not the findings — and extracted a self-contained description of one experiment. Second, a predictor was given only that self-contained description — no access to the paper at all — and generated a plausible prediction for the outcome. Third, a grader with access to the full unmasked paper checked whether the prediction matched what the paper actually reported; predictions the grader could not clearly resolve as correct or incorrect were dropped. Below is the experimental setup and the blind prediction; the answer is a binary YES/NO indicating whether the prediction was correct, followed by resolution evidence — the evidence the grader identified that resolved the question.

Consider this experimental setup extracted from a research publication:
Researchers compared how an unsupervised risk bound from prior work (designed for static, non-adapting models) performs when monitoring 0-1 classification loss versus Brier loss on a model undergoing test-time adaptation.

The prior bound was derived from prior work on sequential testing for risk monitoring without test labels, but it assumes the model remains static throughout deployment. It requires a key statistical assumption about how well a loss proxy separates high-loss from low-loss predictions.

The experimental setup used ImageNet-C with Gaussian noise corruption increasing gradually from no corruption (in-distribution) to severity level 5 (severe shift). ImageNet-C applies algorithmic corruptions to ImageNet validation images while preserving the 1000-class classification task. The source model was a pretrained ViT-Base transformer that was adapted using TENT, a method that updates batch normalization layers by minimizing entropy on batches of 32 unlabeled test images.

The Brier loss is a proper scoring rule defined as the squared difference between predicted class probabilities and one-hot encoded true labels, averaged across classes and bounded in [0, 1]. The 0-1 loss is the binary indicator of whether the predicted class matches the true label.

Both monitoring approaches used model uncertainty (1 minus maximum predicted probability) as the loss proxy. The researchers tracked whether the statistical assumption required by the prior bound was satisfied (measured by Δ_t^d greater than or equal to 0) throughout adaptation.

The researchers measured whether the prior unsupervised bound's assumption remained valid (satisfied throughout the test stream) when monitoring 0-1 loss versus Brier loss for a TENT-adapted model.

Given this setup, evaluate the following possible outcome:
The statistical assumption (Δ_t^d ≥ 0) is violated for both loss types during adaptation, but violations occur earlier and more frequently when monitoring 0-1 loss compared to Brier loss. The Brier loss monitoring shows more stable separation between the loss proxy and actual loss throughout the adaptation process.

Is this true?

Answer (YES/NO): NO